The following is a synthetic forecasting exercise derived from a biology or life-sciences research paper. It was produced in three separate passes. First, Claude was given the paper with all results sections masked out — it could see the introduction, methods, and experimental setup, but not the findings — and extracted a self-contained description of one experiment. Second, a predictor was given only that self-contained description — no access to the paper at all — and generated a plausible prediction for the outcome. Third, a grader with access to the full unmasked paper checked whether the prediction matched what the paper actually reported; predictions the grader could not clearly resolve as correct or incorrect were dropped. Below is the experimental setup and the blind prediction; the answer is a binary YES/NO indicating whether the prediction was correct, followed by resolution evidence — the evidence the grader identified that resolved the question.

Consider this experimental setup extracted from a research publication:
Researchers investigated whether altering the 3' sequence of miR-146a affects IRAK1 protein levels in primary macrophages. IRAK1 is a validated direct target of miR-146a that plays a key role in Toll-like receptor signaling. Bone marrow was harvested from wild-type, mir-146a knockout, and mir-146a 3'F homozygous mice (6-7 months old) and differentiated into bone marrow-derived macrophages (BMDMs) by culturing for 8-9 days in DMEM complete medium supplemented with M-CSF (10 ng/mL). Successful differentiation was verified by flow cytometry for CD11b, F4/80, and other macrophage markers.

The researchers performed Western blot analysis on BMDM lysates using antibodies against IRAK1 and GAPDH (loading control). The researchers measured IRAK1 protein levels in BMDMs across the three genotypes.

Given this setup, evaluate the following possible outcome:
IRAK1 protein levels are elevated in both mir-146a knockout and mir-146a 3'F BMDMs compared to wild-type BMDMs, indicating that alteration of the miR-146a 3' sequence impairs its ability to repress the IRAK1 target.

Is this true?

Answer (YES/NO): NO